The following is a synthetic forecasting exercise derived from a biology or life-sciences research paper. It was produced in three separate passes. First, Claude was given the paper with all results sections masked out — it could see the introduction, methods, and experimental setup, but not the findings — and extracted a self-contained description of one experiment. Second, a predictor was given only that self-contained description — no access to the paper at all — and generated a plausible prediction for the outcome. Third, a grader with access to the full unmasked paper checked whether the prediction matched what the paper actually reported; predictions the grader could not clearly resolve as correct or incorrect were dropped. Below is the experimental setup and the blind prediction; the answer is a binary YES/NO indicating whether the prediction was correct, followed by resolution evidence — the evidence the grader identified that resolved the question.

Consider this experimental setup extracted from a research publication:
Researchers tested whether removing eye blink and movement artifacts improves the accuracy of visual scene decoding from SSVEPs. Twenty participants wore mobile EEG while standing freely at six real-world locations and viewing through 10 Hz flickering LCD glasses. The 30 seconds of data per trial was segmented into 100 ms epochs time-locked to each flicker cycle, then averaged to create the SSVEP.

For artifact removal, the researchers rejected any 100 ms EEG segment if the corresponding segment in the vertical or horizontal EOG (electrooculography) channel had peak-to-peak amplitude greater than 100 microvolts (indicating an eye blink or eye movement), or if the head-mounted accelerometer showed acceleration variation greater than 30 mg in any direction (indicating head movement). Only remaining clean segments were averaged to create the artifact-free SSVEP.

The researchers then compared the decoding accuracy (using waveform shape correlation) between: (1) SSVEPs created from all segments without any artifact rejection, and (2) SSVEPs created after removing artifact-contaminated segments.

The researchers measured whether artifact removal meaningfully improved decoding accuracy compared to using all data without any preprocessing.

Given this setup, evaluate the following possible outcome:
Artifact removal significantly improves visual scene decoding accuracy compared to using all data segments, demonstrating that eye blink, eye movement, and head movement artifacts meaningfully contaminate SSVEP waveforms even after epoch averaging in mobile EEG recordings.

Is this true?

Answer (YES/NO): NO